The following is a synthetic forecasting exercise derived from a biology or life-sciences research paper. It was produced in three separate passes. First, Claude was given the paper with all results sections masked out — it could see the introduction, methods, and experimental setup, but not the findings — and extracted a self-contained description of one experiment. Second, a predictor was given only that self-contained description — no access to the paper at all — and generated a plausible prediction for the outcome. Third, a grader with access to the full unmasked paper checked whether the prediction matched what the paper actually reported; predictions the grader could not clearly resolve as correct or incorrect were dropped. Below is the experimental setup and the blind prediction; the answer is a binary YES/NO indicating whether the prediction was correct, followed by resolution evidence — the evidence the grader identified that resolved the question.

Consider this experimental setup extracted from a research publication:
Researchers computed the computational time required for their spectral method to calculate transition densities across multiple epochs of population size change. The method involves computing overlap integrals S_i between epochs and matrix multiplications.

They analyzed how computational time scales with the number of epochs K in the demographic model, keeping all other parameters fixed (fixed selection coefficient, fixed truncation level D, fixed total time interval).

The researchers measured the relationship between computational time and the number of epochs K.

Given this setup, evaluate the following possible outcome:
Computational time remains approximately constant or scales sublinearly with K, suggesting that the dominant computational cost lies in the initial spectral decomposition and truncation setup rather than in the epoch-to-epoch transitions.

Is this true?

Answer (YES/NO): NO